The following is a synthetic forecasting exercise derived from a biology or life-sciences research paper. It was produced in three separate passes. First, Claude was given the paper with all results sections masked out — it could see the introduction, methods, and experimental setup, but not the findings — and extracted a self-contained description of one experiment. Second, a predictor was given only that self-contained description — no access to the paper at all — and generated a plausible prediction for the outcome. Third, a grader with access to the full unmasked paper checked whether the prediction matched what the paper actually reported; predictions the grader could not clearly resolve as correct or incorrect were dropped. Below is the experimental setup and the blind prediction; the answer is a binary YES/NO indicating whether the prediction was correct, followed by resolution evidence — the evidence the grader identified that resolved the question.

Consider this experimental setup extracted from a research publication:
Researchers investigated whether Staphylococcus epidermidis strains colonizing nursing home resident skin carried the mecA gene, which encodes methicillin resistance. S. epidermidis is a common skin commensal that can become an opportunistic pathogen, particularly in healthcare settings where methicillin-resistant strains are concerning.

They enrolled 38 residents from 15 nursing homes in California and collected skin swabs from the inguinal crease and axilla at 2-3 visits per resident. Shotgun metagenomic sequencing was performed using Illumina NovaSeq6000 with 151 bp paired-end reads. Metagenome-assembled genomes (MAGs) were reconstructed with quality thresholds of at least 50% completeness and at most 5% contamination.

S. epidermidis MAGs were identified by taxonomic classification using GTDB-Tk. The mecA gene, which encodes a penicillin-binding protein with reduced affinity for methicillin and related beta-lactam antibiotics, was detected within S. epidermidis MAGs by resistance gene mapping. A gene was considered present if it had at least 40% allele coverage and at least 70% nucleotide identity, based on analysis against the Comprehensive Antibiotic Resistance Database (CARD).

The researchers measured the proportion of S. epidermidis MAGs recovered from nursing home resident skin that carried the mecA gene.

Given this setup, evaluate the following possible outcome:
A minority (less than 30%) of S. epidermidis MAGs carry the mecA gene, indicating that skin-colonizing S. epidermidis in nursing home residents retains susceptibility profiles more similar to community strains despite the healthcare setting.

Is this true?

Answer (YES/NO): NO